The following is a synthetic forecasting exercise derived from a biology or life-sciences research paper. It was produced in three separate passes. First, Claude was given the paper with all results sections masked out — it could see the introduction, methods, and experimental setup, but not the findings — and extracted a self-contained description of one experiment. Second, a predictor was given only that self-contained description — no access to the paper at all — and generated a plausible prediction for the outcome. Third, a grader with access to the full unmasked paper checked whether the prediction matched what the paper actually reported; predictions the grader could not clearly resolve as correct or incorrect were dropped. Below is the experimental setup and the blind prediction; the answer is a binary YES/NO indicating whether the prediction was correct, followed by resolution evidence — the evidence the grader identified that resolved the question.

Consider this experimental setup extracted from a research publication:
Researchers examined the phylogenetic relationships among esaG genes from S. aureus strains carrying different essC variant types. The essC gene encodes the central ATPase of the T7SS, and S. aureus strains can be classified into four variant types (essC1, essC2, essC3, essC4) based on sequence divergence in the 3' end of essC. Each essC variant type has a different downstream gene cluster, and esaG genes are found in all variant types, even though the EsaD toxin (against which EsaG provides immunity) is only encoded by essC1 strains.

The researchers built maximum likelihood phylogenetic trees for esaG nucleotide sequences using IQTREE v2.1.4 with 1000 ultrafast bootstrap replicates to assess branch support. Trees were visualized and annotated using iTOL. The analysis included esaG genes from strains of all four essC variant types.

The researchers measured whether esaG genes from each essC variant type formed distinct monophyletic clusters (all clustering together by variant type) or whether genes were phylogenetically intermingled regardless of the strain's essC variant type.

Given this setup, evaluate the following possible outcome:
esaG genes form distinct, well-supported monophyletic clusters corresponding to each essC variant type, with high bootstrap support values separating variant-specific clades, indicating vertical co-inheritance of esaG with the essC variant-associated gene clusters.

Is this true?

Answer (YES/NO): NO